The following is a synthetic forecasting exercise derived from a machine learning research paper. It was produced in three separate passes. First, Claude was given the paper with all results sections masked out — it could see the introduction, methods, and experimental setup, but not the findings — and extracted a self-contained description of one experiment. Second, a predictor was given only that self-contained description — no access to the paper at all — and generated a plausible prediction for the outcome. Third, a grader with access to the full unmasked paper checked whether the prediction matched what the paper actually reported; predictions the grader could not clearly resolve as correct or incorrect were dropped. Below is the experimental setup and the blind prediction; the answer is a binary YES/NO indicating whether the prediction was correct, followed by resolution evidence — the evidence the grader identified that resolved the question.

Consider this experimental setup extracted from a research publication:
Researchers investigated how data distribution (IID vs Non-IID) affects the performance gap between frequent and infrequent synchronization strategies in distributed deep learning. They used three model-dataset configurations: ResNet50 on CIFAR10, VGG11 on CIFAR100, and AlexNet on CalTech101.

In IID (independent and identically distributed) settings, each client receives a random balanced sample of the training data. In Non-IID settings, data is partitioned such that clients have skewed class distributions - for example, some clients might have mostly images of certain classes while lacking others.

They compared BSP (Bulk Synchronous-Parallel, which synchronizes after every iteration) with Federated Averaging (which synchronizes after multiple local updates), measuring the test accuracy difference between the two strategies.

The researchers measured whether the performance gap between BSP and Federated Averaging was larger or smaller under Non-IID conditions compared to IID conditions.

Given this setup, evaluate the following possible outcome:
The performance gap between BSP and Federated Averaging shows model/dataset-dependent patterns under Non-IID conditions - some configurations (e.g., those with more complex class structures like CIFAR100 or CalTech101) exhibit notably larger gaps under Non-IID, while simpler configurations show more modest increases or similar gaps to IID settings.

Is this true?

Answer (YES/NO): YES